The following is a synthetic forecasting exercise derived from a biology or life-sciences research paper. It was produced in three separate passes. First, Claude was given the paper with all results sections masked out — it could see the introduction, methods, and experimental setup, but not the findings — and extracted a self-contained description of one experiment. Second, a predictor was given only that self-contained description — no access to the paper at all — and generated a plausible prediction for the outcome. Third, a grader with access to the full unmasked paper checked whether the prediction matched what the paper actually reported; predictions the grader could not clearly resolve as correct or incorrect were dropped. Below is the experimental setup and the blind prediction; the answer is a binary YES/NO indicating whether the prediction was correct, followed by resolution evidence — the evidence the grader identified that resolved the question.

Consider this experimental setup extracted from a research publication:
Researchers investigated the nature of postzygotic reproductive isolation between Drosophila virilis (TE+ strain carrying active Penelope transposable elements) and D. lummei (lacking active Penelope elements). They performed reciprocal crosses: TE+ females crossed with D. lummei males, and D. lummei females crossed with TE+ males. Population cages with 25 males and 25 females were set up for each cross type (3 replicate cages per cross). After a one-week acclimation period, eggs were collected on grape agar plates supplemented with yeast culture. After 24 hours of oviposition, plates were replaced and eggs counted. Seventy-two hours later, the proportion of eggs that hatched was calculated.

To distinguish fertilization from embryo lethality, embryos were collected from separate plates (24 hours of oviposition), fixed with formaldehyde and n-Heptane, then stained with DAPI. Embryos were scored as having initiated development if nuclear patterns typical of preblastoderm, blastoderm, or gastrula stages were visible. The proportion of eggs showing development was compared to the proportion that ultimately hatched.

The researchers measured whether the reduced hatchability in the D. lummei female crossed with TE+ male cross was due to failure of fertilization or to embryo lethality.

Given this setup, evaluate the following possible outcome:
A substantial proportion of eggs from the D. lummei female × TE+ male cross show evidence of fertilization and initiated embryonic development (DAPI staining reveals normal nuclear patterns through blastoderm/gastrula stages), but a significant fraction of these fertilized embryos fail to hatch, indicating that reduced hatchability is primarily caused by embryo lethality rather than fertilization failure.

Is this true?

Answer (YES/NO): YES